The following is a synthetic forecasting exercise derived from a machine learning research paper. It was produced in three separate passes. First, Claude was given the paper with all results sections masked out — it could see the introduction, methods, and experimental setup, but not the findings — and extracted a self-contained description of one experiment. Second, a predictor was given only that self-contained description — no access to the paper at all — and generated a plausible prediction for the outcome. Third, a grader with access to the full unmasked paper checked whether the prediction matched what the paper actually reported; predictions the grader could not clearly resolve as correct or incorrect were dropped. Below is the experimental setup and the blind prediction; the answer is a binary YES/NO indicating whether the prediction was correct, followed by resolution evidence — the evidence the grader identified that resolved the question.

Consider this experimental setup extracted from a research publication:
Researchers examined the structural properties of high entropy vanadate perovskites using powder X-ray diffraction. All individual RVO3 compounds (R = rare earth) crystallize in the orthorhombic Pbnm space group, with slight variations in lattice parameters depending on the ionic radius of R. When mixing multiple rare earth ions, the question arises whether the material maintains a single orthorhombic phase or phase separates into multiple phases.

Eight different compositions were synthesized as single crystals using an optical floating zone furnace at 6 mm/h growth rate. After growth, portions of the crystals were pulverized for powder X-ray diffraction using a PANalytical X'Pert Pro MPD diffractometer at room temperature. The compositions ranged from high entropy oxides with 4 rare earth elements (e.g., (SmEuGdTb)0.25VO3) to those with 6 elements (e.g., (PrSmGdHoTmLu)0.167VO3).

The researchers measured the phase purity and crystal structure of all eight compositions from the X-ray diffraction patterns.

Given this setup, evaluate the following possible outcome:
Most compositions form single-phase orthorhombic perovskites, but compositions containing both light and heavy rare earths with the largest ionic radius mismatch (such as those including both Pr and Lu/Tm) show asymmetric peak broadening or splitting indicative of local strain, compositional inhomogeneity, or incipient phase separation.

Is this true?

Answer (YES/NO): NO